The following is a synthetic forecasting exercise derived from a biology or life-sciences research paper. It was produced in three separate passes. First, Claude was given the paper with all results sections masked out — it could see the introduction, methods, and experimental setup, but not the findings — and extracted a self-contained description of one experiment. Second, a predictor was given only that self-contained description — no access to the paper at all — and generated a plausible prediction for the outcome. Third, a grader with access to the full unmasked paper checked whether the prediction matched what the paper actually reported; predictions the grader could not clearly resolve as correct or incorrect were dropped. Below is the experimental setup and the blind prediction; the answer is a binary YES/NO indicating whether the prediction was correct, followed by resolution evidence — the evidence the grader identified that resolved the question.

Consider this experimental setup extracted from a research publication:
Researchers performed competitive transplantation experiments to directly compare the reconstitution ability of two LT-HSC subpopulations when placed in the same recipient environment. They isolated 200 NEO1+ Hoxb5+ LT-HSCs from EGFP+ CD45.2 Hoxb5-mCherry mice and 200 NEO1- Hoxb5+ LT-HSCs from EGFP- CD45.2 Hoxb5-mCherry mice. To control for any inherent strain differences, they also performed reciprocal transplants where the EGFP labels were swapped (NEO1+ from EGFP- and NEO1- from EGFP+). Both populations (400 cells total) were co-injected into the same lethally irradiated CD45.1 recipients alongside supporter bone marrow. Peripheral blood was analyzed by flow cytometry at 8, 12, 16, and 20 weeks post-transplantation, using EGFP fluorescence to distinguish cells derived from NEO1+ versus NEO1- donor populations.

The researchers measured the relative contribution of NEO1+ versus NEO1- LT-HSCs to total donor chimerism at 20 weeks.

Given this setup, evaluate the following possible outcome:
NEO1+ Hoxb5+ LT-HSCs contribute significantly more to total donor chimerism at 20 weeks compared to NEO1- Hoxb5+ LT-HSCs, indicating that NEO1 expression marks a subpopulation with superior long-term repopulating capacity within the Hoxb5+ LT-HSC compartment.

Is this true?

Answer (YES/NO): NO